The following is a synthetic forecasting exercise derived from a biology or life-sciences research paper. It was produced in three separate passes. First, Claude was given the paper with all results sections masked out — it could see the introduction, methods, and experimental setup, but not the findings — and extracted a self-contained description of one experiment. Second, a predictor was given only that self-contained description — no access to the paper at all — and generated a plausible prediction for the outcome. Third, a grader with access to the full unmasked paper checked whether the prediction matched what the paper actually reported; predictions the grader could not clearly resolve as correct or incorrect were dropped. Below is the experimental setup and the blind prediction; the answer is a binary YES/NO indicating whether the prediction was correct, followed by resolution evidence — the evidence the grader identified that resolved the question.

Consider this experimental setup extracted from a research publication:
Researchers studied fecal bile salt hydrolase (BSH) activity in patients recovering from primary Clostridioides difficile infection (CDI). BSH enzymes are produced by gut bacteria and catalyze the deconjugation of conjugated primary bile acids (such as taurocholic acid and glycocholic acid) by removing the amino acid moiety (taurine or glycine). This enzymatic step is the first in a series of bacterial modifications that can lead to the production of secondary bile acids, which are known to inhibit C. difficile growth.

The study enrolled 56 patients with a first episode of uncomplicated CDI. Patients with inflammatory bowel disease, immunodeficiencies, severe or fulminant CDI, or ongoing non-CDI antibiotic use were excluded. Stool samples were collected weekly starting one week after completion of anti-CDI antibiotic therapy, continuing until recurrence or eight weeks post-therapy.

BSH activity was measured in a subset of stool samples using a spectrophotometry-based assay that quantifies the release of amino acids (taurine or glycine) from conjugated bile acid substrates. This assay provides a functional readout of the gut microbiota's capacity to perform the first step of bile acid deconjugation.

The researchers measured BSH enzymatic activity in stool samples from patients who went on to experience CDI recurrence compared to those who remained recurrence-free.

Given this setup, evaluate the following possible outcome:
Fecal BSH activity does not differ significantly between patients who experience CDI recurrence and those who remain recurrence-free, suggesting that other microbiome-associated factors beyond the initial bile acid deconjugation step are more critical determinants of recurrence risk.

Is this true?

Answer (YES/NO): NO